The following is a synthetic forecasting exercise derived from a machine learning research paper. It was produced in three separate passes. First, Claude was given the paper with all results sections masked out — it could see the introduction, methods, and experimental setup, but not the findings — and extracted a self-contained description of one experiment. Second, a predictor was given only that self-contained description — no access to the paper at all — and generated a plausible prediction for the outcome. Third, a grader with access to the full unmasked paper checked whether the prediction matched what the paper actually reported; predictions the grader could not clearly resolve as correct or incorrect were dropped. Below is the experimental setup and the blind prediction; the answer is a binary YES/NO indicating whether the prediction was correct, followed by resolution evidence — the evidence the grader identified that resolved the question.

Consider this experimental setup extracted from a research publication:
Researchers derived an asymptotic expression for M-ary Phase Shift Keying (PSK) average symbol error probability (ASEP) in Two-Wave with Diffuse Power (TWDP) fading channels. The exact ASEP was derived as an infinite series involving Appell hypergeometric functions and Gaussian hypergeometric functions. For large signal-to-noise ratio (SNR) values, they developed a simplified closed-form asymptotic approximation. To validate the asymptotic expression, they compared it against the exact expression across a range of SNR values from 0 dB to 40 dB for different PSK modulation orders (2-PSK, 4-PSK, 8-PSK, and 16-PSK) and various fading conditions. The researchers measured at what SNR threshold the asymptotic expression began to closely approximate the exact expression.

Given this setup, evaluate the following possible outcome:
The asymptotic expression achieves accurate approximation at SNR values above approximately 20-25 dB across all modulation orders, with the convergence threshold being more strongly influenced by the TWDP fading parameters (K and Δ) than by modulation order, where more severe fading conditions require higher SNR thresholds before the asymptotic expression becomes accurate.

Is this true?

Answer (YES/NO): NO